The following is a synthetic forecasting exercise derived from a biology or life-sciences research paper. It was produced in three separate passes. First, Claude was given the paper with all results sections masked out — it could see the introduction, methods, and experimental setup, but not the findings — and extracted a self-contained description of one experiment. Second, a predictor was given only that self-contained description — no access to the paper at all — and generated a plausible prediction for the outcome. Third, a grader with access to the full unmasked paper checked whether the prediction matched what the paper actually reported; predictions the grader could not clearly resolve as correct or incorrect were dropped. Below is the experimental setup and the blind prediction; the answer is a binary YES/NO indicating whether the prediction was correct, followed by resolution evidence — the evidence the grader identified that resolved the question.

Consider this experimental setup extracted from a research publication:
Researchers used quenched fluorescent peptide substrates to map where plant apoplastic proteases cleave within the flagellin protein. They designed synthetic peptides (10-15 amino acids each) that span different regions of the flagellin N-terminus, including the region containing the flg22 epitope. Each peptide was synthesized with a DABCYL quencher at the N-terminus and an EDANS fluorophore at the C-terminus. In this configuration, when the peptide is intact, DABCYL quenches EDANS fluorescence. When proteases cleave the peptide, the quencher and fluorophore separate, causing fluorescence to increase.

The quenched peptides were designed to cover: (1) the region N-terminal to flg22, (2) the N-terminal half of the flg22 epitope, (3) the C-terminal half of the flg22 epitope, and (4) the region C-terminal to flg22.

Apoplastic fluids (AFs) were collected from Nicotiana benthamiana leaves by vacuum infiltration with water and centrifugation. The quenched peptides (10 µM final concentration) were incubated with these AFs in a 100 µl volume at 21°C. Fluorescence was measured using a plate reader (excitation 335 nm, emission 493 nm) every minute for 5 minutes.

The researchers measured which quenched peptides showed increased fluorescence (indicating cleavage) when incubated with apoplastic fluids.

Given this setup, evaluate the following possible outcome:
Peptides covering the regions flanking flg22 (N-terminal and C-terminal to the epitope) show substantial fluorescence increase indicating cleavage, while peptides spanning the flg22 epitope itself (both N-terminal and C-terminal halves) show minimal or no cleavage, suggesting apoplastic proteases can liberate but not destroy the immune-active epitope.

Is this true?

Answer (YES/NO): NO